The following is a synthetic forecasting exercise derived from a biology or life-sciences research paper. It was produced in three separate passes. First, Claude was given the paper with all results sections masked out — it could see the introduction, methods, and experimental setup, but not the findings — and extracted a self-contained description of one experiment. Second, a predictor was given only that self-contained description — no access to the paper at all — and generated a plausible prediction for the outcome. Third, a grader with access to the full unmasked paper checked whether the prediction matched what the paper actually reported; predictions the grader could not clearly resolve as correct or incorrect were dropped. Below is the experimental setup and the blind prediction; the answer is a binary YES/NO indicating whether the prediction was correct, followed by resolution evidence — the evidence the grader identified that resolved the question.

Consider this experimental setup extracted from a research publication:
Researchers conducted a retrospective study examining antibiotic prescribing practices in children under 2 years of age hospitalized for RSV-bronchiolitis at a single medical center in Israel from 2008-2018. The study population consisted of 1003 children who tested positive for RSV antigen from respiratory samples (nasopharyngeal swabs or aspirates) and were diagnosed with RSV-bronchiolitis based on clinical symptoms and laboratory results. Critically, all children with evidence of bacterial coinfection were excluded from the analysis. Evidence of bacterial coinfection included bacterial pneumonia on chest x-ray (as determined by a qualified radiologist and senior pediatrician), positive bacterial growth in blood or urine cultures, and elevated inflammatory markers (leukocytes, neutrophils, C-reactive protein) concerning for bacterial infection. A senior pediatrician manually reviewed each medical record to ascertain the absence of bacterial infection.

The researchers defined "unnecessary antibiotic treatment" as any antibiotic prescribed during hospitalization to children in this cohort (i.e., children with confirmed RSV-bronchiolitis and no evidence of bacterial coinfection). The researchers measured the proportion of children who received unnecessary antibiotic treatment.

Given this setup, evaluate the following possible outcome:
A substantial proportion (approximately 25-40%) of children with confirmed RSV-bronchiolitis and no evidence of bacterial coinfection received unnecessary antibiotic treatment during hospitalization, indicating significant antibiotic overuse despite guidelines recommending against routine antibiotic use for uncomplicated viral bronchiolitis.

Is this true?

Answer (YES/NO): YES